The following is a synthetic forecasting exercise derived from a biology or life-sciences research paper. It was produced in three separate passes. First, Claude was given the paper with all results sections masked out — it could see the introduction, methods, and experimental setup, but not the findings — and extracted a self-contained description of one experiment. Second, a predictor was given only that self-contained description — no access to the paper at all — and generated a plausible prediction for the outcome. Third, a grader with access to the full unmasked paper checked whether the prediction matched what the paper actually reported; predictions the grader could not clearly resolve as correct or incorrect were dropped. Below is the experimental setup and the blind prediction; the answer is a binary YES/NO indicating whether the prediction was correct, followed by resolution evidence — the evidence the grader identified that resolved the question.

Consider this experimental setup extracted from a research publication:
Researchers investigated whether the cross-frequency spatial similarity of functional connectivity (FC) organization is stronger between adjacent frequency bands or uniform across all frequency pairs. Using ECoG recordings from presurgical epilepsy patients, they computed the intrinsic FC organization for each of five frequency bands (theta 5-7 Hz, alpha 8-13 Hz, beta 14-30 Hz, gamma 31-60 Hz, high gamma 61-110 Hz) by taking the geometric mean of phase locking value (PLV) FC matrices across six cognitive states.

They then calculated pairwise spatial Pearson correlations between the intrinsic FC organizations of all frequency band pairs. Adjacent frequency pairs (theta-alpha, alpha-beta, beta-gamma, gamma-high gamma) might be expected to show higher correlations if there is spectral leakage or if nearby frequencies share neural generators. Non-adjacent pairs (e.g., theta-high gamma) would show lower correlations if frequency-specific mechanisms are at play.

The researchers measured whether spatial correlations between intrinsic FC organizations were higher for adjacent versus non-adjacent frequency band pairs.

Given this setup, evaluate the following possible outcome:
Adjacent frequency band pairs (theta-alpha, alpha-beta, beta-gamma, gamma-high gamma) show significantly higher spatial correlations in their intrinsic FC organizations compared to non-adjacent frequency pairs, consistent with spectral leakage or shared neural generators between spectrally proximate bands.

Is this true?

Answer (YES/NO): NO